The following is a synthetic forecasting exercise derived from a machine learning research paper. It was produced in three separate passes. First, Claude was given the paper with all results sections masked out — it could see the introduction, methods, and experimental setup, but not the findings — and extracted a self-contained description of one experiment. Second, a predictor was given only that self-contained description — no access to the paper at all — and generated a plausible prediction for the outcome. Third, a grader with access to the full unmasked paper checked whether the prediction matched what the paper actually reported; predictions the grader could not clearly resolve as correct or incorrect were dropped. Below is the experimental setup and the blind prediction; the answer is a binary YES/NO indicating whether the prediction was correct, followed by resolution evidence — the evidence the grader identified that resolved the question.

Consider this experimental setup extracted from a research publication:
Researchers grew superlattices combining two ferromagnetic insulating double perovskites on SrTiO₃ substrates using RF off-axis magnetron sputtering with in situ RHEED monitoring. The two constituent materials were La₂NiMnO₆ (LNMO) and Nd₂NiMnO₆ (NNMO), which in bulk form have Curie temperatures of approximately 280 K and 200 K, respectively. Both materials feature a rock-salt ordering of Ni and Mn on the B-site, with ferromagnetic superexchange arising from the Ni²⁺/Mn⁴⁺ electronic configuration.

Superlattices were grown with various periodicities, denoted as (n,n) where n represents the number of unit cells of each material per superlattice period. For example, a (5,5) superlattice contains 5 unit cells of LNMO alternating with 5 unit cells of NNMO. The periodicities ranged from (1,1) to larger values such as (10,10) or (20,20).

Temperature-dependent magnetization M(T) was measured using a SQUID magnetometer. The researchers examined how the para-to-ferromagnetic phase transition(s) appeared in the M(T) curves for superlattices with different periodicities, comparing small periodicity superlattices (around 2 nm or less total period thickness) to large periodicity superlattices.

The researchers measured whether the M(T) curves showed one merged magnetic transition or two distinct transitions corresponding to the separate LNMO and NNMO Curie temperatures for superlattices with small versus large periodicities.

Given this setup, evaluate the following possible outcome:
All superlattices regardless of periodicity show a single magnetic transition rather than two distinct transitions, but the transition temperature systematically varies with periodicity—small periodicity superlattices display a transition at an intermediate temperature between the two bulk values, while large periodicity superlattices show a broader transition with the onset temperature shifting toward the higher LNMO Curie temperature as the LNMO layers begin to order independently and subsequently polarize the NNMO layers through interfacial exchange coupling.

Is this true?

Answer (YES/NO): NO